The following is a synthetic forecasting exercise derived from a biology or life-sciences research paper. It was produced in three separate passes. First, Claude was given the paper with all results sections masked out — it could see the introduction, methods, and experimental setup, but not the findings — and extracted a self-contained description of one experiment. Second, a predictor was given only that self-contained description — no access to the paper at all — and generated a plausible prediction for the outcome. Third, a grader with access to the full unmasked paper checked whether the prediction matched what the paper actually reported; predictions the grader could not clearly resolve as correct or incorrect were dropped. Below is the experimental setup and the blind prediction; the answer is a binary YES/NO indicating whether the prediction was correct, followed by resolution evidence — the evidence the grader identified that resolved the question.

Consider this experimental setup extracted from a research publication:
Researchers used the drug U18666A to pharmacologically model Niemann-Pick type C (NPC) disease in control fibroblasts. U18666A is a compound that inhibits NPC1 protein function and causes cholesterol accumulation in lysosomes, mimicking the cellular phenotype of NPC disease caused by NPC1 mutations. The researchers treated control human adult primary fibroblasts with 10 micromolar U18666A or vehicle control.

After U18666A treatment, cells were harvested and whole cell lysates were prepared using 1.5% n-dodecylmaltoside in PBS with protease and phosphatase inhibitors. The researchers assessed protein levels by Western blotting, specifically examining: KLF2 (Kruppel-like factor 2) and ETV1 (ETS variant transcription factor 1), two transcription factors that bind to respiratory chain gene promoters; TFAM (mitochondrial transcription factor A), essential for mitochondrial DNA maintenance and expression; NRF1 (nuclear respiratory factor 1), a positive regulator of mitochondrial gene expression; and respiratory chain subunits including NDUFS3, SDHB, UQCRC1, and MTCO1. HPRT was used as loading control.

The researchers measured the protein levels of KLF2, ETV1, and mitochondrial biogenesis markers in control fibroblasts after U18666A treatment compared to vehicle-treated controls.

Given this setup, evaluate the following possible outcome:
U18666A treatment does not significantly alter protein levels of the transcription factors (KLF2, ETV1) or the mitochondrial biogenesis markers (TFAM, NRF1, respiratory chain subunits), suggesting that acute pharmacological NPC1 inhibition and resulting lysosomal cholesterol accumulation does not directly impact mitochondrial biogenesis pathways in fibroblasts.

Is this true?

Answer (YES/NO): NO